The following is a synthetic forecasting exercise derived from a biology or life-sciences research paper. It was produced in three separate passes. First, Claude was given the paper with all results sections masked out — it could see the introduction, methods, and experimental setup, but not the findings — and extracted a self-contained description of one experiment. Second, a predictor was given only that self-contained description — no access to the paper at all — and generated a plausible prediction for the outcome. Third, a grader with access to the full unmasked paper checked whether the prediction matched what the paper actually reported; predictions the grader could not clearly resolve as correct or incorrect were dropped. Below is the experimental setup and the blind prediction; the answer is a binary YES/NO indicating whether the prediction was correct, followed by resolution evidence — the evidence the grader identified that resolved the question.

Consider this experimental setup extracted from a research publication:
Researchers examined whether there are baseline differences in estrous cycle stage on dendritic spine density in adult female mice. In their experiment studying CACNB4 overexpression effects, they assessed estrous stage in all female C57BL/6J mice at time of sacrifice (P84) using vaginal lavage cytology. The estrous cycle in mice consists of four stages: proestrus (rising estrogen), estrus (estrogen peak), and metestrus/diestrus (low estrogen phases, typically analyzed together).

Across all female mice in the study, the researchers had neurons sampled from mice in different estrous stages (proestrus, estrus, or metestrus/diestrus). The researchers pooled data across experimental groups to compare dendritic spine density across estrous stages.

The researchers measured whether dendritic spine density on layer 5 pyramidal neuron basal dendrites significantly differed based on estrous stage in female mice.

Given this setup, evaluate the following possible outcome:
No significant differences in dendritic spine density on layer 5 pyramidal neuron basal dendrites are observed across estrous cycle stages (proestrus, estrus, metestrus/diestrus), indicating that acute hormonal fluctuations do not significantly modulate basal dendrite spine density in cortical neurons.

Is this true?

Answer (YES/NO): NO